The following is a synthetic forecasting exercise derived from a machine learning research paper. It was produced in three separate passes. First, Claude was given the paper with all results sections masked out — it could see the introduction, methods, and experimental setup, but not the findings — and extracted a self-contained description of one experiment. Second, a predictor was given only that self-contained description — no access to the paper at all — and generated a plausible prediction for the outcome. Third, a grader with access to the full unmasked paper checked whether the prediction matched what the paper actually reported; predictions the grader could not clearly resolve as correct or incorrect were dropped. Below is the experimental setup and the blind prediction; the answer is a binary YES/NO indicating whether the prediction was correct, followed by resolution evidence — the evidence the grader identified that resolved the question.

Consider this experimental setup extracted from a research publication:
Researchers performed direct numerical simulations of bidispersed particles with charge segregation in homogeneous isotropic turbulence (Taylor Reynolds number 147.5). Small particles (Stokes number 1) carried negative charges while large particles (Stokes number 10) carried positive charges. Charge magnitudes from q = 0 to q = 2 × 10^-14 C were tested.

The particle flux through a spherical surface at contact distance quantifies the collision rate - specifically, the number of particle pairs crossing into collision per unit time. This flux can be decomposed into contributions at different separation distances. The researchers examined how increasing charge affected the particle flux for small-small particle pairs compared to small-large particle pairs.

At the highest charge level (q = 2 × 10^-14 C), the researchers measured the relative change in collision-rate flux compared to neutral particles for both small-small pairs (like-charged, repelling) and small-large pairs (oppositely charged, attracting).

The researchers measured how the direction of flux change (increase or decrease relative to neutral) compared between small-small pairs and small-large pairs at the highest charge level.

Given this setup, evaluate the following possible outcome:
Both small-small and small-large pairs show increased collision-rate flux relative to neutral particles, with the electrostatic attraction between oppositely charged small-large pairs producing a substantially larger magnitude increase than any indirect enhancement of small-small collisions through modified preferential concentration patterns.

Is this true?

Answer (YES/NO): NO